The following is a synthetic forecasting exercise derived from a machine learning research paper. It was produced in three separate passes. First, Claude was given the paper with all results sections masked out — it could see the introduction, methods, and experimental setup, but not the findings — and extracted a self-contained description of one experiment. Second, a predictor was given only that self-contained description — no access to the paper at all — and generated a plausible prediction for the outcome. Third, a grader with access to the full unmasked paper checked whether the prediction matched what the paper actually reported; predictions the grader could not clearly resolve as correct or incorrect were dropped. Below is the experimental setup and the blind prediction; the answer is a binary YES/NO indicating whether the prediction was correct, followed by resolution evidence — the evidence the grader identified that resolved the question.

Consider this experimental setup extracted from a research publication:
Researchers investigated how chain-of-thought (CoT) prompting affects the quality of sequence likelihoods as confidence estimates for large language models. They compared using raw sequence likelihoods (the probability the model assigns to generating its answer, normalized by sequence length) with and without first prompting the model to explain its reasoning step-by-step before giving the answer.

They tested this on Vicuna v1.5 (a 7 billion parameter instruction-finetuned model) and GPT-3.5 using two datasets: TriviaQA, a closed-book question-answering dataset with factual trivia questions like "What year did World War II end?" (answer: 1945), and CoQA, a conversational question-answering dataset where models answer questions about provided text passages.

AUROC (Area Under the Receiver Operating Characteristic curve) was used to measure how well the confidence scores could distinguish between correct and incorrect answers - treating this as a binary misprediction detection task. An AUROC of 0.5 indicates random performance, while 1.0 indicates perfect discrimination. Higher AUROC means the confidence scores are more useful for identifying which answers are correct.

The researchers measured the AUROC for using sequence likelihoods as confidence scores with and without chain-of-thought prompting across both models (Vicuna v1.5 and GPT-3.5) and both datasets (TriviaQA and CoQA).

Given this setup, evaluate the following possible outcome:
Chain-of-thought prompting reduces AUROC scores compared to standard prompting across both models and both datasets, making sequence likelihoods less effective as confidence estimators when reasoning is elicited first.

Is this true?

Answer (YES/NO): YES